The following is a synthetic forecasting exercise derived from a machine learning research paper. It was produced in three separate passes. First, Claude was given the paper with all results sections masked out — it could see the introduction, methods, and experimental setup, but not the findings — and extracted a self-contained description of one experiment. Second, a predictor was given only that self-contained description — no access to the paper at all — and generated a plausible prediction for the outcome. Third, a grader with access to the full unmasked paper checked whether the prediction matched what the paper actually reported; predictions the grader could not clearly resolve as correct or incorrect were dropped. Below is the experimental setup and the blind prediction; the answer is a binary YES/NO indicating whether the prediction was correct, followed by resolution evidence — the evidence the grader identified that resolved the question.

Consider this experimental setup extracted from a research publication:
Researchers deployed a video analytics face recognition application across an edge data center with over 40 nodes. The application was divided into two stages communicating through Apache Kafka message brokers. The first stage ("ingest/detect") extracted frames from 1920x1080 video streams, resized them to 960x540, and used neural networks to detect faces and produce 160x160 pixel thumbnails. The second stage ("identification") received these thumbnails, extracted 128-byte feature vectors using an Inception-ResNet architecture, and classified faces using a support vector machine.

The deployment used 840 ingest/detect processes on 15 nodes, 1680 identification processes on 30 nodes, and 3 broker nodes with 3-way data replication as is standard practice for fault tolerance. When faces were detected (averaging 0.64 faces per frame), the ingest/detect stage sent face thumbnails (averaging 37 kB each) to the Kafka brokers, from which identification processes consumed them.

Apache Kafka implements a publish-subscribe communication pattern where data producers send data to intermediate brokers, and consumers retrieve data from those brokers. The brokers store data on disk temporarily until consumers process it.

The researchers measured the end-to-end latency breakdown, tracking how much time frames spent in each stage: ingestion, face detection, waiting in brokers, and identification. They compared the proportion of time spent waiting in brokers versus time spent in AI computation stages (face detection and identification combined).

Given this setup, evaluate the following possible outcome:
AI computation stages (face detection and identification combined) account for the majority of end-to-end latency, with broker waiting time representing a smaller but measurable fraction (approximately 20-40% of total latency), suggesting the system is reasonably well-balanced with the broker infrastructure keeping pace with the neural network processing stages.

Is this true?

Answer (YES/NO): YES